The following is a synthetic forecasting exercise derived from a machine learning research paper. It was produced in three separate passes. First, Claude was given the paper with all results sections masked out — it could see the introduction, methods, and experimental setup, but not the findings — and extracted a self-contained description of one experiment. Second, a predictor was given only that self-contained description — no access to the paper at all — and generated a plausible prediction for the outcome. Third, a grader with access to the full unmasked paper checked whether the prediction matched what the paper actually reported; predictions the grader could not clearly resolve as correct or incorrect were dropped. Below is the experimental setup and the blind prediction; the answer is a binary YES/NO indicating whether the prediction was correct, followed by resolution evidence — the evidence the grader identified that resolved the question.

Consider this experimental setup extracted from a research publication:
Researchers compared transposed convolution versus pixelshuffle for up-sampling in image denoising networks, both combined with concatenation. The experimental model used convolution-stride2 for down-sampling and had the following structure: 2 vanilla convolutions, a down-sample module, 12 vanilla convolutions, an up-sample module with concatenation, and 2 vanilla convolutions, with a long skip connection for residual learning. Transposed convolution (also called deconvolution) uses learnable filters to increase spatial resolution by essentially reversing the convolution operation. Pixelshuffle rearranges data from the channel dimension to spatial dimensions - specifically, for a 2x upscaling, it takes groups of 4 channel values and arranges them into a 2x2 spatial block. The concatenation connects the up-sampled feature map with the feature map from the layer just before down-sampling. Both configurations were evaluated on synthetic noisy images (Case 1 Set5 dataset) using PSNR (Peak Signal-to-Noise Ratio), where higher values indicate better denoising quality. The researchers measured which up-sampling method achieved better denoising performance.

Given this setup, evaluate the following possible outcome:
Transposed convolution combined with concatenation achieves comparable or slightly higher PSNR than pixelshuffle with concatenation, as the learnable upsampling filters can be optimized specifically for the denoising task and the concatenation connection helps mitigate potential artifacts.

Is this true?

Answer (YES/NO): NO